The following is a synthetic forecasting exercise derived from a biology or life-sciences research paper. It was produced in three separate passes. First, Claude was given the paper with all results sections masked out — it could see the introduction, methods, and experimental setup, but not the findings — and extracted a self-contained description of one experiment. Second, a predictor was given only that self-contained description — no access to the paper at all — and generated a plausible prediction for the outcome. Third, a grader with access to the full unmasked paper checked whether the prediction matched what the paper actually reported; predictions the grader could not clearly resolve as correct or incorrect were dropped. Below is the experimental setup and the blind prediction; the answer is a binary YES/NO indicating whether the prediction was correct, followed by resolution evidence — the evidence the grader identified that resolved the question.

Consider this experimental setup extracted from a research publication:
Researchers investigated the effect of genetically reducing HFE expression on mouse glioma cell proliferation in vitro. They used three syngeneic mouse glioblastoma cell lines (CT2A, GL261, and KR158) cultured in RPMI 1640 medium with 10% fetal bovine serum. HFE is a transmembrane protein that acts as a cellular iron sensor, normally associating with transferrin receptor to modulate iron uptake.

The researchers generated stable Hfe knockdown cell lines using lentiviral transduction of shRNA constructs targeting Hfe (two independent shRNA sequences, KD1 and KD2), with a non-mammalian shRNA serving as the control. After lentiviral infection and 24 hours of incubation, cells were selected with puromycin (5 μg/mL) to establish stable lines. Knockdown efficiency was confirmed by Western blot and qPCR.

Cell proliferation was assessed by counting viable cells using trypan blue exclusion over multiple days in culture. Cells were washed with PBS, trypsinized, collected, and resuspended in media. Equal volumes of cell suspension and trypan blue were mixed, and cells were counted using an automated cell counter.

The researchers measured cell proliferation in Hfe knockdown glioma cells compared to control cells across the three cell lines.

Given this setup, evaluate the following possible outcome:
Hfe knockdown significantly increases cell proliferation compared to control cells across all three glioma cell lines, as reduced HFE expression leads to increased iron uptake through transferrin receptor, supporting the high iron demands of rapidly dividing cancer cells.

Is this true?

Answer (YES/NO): NO